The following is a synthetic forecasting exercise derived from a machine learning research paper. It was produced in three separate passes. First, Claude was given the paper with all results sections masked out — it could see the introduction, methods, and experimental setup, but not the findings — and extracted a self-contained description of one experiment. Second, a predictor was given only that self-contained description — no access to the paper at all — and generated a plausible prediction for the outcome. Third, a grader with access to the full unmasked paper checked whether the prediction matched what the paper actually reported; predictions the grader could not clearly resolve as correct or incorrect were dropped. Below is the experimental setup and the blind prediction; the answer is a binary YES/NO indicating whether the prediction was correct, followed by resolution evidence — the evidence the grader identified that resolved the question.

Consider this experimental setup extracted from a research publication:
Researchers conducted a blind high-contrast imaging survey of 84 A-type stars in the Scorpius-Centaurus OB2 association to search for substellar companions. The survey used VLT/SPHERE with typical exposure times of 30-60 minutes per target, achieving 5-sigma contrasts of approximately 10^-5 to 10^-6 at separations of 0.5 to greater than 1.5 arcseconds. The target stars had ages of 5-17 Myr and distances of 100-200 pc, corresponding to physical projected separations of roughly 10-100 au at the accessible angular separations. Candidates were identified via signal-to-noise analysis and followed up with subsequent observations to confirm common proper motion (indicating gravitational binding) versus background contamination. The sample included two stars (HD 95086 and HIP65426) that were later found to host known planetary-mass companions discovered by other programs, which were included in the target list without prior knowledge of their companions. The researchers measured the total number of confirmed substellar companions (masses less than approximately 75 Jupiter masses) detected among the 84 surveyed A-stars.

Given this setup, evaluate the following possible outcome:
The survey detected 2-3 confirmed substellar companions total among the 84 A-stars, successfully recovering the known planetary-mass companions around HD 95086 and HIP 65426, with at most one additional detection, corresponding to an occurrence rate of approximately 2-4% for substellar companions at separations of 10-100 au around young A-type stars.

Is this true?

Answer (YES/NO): NO